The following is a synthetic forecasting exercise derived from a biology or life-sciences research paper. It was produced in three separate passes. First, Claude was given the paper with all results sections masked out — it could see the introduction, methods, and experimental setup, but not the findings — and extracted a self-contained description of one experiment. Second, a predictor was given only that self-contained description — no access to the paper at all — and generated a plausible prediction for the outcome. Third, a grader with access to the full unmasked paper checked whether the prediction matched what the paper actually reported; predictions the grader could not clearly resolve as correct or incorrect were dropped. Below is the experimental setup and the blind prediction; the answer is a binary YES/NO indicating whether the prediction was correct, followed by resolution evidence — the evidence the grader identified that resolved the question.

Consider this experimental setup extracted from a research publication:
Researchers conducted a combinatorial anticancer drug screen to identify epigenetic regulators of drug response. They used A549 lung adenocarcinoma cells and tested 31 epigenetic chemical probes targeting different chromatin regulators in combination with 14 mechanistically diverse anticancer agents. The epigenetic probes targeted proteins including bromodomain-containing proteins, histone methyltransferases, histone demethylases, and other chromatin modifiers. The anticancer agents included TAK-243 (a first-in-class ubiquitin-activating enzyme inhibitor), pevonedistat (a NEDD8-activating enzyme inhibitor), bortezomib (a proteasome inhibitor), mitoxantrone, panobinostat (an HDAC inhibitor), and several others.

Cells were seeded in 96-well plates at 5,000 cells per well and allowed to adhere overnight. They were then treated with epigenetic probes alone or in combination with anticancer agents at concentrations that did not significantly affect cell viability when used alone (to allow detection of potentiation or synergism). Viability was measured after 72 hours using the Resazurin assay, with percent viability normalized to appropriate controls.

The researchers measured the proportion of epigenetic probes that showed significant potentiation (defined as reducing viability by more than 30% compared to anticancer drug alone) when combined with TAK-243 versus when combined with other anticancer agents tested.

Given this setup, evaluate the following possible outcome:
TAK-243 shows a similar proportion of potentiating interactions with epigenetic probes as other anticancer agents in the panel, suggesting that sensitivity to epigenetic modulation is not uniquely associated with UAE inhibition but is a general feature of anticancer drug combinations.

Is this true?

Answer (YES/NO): NO